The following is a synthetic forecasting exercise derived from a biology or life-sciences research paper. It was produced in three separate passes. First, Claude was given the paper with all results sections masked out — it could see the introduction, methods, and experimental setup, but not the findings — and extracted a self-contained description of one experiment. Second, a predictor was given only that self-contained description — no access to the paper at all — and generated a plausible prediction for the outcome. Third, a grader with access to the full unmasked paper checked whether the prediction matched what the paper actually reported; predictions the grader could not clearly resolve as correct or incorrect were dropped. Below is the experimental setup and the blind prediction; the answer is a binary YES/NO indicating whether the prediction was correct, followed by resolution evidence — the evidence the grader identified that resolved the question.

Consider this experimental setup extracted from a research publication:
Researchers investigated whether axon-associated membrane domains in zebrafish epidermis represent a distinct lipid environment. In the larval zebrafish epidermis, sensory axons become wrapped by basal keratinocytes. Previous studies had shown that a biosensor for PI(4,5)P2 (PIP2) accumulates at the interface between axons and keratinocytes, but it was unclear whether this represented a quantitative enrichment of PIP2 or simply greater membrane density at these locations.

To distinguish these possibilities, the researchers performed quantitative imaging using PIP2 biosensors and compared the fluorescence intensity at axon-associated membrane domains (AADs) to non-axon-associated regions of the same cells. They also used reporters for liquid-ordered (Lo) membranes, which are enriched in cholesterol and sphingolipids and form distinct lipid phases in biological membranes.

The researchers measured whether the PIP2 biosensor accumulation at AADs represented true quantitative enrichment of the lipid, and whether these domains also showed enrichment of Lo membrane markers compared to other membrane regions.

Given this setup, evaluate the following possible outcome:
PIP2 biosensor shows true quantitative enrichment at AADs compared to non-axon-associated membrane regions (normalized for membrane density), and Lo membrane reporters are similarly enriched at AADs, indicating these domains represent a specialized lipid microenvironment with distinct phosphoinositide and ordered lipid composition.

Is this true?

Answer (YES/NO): YES